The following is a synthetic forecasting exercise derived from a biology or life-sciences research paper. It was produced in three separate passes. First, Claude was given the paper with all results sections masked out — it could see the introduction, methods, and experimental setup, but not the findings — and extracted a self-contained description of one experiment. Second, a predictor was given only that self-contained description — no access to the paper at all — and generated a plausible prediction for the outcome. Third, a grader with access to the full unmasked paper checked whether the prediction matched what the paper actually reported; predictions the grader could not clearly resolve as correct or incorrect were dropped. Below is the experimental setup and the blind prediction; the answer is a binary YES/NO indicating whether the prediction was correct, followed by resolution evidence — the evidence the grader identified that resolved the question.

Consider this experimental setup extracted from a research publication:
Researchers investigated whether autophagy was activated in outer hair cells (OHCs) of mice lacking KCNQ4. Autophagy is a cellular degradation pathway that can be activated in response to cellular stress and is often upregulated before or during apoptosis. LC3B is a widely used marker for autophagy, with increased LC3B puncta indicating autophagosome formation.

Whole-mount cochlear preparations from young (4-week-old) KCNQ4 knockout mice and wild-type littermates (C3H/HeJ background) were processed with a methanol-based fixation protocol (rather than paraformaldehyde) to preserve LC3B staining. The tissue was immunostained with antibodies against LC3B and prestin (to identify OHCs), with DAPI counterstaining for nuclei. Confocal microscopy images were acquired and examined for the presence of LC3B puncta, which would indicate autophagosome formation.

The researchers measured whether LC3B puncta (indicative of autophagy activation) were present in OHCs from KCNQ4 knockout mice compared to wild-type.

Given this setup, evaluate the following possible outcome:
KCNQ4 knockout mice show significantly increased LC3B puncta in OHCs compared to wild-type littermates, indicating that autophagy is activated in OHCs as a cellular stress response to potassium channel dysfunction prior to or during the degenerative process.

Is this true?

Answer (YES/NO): NO